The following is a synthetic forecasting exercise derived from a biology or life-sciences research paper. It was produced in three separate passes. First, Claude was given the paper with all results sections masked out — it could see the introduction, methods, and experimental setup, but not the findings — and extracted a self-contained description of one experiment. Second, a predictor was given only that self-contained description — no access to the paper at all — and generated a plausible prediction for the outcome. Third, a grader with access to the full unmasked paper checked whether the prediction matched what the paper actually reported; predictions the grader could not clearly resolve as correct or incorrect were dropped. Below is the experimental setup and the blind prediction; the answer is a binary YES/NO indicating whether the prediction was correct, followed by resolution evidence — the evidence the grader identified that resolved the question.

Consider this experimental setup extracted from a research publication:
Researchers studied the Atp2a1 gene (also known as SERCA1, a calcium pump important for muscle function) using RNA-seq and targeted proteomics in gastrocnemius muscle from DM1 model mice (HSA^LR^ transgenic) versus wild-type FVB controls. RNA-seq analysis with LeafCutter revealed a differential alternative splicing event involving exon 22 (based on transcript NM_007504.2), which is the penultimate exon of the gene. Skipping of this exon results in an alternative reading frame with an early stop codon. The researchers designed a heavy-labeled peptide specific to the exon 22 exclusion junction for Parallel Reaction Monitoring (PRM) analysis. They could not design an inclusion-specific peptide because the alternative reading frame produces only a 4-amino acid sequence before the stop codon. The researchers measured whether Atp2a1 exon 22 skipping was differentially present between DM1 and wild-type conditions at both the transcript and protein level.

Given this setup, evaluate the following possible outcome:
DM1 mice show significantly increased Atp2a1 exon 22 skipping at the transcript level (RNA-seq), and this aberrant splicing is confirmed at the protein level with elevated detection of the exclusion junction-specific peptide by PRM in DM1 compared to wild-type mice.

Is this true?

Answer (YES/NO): YES